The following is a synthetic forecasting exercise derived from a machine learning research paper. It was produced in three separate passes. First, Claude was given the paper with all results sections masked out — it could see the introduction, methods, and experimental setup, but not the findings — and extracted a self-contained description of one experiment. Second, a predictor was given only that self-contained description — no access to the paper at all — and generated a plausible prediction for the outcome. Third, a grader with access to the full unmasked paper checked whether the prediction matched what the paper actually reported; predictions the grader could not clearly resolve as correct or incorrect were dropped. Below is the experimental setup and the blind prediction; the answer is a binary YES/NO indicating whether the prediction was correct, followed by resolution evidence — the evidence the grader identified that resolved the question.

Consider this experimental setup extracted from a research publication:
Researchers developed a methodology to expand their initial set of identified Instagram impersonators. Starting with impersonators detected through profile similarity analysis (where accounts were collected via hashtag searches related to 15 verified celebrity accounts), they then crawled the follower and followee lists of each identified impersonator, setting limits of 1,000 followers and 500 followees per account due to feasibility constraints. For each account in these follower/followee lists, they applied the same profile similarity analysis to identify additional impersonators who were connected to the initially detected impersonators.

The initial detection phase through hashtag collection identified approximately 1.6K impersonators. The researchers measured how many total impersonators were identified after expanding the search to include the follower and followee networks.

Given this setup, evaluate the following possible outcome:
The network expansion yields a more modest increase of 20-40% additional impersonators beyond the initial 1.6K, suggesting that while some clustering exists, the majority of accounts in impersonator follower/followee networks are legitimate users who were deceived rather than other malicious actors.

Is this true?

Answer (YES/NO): NO